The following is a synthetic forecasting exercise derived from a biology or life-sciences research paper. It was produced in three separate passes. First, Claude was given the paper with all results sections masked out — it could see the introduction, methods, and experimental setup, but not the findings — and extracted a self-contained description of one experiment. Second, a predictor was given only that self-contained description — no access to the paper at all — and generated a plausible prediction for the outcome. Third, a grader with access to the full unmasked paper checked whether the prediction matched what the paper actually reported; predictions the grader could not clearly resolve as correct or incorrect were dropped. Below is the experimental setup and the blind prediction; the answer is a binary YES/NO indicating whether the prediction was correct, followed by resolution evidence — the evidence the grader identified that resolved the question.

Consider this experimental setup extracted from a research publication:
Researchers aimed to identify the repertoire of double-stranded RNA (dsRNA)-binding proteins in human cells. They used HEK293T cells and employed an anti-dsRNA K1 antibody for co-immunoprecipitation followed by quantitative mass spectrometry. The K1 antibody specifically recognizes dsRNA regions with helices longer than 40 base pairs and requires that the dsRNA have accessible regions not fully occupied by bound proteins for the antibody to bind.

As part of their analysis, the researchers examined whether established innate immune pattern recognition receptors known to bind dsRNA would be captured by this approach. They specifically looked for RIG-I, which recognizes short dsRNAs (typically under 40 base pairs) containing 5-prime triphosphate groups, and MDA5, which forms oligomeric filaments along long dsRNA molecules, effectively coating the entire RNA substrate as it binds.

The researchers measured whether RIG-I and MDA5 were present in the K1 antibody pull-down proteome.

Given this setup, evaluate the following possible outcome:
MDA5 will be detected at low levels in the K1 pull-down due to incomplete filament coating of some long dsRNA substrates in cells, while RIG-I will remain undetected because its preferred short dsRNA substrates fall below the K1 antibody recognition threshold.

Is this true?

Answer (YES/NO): NO